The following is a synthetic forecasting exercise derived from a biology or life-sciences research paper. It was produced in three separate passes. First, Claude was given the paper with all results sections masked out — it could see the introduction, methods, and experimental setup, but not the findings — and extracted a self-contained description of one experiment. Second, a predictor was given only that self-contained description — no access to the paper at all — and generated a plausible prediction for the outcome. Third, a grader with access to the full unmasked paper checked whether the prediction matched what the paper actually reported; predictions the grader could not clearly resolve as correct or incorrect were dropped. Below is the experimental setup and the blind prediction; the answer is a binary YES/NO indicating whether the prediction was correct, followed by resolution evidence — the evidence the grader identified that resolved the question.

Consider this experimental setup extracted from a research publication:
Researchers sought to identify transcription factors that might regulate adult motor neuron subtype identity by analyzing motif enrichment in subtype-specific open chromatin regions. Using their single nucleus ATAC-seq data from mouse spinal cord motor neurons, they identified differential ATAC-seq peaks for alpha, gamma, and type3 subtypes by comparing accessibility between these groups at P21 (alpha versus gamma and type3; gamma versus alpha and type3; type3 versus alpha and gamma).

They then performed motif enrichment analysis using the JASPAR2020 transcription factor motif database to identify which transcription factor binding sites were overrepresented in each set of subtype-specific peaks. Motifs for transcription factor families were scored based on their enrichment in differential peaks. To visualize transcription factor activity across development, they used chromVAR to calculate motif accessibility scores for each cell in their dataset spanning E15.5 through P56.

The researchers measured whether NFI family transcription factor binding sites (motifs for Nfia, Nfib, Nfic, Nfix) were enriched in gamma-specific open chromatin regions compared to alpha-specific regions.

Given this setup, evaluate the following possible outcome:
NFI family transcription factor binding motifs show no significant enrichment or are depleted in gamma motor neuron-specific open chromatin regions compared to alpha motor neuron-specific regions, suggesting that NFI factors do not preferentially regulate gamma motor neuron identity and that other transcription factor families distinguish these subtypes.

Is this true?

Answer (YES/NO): YES